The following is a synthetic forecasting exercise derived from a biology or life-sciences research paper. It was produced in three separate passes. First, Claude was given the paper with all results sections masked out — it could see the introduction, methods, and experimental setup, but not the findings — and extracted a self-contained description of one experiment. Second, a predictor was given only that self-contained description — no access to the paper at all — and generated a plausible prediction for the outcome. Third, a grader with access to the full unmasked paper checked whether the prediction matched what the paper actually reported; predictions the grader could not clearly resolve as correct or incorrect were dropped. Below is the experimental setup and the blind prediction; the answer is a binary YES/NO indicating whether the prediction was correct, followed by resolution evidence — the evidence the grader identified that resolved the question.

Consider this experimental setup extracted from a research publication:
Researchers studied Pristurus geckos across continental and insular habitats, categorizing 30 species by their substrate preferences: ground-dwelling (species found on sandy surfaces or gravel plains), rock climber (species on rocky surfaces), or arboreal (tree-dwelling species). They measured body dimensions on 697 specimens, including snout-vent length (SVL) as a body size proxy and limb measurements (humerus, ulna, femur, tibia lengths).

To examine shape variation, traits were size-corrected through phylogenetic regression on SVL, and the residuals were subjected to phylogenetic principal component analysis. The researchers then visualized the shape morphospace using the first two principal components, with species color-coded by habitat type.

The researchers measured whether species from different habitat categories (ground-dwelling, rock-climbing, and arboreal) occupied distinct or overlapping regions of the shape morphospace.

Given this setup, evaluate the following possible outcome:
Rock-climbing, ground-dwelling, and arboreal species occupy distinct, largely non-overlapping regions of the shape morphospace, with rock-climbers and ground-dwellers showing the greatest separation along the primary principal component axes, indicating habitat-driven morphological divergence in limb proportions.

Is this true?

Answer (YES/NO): NO